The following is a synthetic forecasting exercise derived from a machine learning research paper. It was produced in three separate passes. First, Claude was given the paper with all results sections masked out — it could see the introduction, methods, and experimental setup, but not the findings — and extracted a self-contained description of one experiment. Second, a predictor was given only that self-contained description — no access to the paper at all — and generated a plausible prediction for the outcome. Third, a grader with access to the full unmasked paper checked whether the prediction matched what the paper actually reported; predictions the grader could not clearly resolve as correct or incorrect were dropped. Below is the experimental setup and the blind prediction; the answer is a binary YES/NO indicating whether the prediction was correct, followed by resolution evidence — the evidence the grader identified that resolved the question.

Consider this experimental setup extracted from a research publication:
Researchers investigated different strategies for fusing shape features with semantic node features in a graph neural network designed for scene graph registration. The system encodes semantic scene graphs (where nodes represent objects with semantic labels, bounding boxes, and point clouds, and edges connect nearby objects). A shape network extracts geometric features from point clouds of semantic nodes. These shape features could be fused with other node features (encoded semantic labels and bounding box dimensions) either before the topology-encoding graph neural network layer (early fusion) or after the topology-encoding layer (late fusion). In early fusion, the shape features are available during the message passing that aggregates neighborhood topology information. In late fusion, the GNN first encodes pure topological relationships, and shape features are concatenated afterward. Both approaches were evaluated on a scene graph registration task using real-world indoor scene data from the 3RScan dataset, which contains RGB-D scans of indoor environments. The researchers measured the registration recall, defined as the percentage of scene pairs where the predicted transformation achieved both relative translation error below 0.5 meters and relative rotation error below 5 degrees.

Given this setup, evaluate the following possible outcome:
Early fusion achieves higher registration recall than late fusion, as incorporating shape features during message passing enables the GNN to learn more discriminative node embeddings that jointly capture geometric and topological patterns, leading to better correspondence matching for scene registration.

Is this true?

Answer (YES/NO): NO